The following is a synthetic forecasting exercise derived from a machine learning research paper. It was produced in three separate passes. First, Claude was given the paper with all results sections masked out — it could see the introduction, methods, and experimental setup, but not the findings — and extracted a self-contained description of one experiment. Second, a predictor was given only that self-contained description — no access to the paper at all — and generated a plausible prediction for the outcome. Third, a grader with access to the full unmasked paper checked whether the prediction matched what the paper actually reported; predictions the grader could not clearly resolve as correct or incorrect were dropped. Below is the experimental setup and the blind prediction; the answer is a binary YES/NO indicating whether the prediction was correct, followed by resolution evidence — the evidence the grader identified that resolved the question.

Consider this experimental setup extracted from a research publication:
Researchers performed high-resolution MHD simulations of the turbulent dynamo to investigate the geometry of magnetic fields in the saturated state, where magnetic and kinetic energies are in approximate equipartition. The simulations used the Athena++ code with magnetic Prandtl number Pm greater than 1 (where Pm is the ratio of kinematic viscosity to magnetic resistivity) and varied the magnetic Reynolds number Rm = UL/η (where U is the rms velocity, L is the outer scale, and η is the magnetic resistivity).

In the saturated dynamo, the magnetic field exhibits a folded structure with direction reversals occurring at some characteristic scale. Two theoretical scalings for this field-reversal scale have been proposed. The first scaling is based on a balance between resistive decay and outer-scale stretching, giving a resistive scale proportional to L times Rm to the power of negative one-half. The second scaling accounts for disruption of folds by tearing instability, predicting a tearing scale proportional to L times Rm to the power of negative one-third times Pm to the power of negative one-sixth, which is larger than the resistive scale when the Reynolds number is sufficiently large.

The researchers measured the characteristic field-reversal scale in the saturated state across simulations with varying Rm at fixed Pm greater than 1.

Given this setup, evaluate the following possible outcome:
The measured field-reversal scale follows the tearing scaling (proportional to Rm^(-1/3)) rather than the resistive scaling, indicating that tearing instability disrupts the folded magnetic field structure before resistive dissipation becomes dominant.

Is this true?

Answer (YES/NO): NO